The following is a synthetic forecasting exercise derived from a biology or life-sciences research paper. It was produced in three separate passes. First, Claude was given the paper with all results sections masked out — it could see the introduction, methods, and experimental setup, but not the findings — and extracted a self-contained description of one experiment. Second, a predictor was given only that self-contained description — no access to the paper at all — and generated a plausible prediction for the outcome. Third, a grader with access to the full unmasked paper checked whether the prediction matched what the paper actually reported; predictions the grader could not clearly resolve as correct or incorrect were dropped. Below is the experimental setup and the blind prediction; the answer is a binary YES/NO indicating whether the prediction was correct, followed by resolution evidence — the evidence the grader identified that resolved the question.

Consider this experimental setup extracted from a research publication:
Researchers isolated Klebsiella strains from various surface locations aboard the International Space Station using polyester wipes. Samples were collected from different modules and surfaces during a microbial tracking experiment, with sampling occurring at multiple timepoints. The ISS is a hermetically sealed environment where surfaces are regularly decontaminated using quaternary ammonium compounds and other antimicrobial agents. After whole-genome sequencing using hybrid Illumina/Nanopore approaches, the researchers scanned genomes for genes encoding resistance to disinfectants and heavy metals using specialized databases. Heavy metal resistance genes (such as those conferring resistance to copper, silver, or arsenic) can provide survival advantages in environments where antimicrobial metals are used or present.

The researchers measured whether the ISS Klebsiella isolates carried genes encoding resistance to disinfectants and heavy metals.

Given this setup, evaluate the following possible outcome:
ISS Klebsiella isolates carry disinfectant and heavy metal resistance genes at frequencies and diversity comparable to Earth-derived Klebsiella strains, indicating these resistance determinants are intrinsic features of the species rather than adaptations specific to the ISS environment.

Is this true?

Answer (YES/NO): NO